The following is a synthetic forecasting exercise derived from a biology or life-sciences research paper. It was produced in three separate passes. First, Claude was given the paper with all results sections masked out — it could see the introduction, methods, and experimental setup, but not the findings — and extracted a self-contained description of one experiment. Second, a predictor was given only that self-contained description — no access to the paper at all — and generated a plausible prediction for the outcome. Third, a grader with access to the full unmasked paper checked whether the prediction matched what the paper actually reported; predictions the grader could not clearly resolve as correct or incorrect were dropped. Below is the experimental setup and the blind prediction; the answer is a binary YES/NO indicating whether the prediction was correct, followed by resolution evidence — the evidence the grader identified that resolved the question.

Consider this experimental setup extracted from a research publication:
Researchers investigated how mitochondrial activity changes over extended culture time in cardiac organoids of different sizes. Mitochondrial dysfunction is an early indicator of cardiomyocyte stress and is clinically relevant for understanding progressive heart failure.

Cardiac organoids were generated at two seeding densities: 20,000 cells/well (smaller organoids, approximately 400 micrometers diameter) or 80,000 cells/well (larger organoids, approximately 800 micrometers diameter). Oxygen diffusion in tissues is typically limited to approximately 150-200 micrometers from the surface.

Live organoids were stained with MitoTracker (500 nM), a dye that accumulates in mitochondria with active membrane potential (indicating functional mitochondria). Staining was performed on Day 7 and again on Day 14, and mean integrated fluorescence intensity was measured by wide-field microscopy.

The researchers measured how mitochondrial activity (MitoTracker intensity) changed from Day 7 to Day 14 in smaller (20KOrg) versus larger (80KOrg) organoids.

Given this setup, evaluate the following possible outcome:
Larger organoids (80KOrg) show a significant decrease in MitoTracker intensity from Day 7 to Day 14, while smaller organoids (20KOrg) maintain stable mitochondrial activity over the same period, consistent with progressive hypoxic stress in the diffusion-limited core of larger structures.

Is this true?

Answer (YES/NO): NO